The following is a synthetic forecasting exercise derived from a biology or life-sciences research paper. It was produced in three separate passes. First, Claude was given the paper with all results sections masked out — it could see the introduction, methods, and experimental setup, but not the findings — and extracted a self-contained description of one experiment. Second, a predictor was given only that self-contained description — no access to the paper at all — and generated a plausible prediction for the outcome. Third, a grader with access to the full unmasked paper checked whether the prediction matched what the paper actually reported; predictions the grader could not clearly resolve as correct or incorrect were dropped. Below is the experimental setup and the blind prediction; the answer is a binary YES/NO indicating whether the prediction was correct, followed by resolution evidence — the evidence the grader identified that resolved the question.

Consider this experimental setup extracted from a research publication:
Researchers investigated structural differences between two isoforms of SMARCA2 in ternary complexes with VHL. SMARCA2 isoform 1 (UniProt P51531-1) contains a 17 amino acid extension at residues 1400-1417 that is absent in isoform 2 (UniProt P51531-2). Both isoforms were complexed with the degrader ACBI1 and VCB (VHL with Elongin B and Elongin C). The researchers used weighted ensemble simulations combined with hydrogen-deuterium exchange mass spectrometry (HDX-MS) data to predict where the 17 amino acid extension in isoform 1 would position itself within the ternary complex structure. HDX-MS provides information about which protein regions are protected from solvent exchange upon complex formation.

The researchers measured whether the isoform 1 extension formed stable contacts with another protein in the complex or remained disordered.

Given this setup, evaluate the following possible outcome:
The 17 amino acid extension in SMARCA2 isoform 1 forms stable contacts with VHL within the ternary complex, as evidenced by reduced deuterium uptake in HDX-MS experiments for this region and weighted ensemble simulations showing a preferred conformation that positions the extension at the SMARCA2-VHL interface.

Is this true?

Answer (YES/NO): YES